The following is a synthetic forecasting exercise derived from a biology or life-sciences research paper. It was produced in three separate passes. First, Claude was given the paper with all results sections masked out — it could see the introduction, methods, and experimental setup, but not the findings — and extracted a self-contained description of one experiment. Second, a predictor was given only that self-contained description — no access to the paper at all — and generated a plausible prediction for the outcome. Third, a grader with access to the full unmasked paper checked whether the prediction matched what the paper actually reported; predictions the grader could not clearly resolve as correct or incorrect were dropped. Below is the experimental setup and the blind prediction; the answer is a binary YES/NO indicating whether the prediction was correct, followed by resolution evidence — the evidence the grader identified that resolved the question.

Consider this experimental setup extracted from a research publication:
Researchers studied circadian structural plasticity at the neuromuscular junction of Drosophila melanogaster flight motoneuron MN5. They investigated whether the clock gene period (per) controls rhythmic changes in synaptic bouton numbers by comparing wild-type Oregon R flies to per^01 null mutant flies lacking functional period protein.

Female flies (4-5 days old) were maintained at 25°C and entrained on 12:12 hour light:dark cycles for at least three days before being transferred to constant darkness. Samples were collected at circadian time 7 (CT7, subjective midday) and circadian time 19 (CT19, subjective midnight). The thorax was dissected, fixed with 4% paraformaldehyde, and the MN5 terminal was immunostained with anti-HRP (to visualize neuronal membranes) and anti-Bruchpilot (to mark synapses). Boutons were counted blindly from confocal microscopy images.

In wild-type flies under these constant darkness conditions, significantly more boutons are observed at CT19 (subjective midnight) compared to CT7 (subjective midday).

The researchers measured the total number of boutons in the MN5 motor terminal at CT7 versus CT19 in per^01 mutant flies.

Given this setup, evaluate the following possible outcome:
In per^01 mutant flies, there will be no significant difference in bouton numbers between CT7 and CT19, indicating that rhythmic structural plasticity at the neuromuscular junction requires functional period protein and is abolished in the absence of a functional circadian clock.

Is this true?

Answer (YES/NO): NO